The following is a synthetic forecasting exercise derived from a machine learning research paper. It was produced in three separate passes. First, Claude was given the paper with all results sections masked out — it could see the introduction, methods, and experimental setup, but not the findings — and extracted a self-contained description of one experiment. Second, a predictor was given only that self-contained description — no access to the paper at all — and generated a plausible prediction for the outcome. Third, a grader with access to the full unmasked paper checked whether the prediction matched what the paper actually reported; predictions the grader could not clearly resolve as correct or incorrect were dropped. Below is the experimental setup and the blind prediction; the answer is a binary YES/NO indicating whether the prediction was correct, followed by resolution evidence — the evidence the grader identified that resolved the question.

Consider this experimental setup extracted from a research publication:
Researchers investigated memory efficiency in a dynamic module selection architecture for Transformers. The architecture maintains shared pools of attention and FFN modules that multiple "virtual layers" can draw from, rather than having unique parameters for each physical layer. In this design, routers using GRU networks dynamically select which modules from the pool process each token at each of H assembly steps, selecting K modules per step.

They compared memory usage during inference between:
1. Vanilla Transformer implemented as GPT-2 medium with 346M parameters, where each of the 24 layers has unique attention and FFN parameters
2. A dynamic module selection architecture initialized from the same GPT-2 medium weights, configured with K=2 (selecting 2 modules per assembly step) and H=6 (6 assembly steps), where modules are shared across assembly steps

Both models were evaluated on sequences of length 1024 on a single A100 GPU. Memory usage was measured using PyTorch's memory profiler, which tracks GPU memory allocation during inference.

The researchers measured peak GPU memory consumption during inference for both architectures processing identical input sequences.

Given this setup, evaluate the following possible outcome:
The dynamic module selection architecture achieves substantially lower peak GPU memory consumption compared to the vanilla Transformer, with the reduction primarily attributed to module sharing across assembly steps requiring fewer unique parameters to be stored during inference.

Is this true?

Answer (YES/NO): NO